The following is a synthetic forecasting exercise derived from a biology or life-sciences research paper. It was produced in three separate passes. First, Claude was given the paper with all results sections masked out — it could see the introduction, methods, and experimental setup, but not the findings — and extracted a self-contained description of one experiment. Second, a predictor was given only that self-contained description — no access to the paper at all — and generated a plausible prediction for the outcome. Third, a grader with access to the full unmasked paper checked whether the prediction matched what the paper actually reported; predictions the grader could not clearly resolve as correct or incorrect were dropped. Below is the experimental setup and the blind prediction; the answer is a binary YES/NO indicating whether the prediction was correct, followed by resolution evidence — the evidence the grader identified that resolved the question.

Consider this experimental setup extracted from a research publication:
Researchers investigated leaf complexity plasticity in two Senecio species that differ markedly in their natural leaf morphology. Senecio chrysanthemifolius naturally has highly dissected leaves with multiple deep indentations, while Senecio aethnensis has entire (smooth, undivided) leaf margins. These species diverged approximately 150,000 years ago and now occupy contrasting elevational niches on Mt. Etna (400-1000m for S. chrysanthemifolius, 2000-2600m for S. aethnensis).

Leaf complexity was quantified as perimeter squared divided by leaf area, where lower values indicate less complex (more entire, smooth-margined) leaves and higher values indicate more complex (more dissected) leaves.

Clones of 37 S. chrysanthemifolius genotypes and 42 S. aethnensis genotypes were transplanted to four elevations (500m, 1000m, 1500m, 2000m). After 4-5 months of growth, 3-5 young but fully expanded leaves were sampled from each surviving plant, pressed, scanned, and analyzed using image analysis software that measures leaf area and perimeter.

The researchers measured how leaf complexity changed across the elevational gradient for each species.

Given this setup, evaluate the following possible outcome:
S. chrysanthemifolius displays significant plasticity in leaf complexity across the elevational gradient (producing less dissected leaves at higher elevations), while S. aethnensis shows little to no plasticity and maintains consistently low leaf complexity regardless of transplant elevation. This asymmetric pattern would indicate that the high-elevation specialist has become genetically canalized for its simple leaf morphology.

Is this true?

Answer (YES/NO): YES